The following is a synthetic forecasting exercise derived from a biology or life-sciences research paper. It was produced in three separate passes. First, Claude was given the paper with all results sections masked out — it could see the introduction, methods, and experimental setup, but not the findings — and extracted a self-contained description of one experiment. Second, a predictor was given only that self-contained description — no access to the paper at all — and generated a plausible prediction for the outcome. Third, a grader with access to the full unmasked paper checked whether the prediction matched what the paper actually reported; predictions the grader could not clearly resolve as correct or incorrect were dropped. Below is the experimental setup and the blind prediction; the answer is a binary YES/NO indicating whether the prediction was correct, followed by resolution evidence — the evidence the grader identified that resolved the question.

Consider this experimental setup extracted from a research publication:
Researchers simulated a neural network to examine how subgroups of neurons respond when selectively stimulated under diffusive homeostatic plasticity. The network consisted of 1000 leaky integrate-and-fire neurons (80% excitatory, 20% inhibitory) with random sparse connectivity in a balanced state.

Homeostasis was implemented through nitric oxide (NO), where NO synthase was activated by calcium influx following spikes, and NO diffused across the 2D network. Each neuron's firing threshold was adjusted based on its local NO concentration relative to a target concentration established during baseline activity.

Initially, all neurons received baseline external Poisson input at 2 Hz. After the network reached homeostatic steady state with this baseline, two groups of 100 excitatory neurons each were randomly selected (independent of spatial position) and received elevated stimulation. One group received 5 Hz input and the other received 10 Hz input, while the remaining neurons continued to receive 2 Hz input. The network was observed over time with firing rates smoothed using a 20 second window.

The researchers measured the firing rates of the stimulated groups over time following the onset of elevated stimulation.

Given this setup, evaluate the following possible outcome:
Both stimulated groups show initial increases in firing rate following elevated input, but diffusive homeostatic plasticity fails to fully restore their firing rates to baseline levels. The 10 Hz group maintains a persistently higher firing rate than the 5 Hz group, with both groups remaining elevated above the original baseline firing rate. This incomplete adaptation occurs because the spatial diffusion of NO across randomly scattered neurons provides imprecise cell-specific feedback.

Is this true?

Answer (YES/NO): YES